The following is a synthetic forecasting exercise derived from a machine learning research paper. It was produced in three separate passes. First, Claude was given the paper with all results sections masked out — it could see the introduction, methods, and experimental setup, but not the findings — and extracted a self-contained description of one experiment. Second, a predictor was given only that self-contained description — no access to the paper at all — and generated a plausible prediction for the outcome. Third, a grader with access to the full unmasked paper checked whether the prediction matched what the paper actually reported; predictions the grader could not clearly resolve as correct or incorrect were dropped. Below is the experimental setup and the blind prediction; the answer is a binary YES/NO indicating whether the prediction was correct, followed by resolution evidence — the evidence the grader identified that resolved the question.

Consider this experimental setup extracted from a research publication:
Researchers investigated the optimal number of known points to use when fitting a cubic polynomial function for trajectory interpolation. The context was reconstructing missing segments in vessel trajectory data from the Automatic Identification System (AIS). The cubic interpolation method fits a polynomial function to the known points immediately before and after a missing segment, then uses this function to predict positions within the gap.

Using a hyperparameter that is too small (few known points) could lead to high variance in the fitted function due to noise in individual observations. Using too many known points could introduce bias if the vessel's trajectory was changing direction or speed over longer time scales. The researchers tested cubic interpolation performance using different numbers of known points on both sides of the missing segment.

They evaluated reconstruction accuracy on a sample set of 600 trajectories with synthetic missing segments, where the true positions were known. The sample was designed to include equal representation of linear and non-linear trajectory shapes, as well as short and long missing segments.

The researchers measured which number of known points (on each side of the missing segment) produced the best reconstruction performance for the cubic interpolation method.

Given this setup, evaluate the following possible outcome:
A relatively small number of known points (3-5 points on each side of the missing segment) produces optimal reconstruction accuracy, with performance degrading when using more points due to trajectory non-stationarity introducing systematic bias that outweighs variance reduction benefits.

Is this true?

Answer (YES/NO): NO